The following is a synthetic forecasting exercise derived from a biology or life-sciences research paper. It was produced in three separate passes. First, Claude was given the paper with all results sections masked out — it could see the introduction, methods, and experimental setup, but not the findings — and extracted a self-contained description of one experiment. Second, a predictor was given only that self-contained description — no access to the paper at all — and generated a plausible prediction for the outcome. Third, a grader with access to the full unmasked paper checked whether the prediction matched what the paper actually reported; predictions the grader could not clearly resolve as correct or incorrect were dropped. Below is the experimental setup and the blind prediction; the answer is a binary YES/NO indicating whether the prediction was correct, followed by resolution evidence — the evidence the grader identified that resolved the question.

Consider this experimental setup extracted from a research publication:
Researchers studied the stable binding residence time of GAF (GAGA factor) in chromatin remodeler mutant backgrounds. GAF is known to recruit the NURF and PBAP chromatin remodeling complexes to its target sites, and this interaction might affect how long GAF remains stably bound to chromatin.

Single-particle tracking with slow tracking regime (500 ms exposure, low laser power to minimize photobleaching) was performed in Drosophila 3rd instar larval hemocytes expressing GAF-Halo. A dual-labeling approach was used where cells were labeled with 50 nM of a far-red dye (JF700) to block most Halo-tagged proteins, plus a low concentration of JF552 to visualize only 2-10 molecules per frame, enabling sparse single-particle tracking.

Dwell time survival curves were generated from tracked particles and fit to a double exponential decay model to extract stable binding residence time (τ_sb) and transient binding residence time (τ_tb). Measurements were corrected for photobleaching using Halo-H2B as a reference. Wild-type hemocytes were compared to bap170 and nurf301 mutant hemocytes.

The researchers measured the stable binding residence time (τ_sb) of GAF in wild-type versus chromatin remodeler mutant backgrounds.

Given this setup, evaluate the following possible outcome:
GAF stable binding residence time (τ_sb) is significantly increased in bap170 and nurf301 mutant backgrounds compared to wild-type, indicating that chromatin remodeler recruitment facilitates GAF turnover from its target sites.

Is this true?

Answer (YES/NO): NO